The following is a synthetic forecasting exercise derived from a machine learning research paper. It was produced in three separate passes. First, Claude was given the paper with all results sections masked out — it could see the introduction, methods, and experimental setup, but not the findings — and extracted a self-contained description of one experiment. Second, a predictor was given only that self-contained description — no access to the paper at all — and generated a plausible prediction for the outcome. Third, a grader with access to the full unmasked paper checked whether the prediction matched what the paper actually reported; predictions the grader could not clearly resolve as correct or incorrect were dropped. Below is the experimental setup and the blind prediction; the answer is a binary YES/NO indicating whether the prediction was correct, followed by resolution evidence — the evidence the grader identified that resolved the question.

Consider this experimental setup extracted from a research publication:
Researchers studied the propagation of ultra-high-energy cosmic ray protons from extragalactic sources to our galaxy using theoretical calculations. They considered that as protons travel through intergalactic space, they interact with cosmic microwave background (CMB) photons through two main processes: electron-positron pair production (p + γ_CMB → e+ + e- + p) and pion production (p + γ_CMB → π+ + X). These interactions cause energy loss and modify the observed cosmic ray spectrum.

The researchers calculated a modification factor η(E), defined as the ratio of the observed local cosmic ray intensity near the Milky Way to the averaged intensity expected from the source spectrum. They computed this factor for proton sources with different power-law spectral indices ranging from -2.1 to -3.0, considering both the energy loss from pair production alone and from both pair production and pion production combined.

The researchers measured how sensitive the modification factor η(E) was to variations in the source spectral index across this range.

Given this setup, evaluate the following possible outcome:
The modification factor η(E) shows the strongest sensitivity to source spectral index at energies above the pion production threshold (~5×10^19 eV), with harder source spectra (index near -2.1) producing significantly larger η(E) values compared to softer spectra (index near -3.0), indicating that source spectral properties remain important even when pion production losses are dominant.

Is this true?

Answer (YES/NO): NO